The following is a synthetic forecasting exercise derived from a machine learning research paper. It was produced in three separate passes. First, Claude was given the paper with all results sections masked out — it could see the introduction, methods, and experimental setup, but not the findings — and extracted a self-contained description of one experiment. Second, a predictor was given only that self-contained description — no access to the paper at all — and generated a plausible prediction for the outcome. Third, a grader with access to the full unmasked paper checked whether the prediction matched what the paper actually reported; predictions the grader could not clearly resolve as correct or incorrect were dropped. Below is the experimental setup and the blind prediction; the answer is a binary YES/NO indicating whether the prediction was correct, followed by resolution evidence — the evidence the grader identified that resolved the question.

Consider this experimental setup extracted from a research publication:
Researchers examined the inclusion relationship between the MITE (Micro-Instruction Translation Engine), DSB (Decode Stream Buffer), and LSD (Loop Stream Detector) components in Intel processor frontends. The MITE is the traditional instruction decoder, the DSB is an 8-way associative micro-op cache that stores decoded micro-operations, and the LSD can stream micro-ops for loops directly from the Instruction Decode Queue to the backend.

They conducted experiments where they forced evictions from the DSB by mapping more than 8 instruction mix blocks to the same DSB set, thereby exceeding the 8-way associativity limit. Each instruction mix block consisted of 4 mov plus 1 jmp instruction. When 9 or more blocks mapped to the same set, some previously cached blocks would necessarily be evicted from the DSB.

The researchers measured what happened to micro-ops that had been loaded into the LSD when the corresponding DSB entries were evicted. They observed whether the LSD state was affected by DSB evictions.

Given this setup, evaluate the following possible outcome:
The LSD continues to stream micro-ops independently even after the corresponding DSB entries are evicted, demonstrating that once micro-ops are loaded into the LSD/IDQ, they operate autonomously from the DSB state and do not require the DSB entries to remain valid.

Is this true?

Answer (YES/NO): NO